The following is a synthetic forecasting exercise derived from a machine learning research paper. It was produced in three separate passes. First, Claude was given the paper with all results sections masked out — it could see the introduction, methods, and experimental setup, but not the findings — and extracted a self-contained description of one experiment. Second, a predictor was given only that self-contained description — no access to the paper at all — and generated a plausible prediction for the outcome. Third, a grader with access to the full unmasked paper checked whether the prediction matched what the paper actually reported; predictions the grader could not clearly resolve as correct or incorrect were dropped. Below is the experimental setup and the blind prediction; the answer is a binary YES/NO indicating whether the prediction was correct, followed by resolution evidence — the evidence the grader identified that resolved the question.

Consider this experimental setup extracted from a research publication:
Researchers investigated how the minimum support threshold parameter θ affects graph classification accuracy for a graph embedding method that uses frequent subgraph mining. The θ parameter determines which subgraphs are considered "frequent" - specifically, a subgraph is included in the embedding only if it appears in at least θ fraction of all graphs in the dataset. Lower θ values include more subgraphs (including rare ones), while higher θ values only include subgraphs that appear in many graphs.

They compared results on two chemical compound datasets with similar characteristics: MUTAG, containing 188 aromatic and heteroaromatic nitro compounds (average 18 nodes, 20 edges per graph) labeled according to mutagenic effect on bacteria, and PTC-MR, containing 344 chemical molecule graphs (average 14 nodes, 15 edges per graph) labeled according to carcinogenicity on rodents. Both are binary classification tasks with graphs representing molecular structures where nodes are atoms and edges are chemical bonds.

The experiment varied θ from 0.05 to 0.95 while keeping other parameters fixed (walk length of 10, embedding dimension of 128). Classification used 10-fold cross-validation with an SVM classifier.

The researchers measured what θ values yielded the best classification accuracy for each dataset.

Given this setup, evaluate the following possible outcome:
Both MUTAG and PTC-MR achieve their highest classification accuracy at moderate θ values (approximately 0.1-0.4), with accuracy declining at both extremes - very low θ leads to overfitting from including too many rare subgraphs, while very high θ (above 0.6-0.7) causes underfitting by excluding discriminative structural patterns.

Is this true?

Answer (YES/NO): NO